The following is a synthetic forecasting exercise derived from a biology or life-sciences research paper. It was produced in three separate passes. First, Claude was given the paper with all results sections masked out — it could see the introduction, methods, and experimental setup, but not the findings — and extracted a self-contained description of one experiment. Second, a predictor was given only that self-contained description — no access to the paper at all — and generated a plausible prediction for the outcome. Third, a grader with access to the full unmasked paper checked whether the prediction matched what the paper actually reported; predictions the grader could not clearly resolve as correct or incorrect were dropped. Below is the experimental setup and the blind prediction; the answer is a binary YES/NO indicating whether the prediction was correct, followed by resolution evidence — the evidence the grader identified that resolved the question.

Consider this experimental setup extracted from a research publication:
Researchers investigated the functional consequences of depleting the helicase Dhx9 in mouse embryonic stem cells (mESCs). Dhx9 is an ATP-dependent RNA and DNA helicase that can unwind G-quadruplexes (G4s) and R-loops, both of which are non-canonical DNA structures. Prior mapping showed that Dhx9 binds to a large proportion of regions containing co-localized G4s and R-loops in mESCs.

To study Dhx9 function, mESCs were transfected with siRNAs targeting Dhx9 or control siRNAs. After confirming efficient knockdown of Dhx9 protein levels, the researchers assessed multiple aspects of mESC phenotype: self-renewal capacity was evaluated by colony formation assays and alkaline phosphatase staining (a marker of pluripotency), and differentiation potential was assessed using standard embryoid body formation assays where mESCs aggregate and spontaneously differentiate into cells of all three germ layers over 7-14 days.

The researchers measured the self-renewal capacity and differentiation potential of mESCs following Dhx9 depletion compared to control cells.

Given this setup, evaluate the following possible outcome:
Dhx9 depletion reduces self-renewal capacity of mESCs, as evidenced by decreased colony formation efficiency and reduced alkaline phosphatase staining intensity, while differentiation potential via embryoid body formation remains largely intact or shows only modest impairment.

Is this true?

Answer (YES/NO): NO